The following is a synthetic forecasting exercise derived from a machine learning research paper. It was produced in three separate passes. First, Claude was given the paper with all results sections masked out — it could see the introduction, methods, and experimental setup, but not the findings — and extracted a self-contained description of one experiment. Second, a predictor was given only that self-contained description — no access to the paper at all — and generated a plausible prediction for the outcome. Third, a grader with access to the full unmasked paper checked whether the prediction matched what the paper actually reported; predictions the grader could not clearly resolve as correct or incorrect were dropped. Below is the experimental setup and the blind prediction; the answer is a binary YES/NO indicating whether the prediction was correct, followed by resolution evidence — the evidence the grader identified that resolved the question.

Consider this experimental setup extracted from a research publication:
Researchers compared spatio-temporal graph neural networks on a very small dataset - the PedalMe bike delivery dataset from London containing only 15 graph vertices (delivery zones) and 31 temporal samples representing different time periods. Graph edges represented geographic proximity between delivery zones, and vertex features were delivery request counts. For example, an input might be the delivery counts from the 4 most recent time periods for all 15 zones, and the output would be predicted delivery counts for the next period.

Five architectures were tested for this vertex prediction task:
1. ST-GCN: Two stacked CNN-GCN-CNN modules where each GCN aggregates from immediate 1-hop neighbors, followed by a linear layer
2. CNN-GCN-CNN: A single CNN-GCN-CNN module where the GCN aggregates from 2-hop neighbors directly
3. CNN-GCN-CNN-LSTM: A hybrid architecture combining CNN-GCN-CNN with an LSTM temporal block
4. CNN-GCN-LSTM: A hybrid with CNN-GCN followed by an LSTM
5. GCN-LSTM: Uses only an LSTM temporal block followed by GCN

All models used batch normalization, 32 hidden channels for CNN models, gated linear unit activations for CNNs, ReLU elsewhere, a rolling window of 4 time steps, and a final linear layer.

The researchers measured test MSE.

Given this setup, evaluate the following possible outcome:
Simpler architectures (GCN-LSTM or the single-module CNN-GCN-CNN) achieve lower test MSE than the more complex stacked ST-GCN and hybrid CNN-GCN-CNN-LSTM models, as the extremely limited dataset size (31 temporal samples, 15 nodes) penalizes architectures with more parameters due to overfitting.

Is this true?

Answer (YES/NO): NO